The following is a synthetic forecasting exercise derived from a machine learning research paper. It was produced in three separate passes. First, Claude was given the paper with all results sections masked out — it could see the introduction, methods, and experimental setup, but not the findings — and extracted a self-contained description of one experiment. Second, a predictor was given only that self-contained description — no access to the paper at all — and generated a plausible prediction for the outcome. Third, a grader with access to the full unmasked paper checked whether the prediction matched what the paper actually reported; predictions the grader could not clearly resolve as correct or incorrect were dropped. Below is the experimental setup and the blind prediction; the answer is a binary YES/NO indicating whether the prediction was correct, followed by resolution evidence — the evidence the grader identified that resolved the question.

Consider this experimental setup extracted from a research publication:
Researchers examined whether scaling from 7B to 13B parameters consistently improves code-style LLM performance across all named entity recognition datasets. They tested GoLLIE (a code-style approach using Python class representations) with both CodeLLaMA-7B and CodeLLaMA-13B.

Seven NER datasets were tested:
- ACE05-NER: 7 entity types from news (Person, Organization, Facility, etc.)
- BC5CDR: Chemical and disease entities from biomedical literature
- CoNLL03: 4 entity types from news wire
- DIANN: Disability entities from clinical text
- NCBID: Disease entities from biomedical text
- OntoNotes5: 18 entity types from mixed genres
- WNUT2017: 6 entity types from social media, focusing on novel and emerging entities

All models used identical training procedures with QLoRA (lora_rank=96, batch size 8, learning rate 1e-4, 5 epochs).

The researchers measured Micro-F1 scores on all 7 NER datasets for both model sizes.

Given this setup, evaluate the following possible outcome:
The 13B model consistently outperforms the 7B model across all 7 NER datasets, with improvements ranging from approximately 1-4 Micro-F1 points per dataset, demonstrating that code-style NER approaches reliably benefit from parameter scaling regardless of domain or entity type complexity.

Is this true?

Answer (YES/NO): NO